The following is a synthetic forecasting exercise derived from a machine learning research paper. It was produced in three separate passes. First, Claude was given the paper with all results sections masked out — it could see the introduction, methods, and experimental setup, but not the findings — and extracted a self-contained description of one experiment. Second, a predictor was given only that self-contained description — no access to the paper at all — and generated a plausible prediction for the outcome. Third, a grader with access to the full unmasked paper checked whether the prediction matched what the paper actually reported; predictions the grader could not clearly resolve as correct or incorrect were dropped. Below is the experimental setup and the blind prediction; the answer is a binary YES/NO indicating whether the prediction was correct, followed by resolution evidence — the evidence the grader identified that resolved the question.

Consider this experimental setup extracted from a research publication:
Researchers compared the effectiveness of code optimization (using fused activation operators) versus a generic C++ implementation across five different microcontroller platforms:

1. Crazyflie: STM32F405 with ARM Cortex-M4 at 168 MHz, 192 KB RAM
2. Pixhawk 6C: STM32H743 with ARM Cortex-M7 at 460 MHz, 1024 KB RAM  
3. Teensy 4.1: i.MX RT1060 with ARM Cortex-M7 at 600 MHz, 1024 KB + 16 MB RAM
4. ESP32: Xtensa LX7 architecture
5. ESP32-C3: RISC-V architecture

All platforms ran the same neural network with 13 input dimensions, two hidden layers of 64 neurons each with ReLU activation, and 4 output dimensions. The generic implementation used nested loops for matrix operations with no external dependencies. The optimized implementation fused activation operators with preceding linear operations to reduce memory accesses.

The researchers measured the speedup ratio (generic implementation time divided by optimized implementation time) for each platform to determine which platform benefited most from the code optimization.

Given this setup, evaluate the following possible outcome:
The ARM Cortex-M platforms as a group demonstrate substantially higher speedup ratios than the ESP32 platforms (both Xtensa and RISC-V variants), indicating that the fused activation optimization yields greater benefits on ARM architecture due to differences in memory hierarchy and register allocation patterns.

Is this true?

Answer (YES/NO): NO